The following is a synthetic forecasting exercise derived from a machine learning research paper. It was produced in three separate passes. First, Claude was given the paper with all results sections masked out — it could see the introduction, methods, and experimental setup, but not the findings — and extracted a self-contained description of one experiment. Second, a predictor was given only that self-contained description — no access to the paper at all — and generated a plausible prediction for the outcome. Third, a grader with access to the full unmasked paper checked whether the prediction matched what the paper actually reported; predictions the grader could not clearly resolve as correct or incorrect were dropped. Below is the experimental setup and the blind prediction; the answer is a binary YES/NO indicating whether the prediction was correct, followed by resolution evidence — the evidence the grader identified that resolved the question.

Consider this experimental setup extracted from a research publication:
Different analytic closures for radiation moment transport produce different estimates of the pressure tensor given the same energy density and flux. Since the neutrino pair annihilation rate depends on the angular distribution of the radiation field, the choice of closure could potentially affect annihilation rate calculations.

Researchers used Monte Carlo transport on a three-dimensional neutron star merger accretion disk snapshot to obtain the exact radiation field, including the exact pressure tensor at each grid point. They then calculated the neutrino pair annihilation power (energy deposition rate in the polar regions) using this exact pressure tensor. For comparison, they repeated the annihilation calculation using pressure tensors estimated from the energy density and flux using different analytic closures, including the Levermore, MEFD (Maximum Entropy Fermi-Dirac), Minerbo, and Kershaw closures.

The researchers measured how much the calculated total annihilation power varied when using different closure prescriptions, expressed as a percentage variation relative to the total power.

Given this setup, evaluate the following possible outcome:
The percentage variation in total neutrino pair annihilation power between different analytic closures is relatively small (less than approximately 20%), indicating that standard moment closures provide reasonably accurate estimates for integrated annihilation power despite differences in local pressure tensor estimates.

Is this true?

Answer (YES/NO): YES